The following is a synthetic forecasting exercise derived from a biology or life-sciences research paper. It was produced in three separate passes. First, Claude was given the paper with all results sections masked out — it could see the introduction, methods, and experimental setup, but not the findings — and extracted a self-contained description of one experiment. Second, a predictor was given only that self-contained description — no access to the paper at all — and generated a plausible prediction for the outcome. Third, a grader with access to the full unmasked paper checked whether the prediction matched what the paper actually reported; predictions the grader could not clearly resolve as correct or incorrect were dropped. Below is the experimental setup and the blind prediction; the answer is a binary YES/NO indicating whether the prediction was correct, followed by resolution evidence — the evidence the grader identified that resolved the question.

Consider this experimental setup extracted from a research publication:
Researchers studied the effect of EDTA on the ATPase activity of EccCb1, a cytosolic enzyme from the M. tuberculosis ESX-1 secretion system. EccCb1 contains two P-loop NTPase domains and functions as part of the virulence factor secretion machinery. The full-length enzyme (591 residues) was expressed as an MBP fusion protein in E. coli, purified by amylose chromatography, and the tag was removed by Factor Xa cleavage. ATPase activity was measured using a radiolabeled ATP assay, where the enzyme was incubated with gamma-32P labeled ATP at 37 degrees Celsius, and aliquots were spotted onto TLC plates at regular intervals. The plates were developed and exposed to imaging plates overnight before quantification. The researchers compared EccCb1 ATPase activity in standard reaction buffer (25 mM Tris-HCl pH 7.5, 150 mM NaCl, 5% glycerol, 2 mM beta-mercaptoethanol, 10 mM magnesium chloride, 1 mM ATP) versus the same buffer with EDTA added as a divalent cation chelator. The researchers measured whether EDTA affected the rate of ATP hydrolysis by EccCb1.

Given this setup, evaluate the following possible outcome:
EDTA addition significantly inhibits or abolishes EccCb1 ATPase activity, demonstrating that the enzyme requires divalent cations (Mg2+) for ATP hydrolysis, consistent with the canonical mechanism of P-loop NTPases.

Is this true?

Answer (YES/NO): YES